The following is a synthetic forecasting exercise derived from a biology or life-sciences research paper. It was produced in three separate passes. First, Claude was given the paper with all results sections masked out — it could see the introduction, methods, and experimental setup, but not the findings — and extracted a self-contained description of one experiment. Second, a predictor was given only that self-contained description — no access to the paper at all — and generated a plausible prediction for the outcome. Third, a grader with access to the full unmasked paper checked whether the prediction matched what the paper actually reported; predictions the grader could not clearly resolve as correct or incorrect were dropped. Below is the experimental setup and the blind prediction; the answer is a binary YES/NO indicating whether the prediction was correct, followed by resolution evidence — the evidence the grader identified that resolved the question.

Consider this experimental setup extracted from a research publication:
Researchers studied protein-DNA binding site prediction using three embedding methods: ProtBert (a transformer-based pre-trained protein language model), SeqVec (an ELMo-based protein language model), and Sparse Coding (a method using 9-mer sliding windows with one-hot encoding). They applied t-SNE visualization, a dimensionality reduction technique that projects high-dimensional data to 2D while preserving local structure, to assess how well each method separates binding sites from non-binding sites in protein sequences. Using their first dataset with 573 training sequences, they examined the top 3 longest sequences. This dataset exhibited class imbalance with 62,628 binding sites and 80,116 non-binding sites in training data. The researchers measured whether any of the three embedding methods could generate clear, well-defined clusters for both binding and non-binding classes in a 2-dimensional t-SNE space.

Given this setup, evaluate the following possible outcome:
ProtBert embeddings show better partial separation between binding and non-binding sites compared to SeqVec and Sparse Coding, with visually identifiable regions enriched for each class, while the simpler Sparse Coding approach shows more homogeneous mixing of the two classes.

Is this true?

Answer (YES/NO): NO